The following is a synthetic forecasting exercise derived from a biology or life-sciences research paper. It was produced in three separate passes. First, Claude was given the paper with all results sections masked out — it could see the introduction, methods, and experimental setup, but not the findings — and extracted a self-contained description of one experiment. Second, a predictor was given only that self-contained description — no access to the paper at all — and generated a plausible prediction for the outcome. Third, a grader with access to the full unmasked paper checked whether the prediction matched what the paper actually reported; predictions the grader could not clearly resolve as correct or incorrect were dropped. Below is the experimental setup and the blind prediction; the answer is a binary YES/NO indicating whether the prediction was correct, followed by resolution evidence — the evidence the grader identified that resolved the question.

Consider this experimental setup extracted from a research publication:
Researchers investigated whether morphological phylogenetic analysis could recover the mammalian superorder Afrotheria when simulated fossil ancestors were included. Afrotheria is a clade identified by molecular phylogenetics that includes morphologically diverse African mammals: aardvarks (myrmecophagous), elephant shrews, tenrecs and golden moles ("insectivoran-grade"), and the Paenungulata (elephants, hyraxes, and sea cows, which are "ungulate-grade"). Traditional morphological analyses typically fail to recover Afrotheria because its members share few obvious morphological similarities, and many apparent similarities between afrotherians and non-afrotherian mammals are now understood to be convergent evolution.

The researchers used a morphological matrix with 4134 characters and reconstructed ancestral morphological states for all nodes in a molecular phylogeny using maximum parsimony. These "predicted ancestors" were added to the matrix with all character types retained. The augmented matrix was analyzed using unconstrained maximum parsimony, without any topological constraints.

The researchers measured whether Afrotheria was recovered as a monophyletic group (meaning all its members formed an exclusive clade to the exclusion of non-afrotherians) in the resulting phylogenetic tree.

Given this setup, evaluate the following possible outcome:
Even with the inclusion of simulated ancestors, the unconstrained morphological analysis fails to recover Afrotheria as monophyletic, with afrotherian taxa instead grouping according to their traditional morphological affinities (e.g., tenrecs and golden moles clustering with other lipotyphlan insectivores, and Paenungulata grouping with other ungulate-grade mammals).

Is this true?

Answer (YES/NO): NO